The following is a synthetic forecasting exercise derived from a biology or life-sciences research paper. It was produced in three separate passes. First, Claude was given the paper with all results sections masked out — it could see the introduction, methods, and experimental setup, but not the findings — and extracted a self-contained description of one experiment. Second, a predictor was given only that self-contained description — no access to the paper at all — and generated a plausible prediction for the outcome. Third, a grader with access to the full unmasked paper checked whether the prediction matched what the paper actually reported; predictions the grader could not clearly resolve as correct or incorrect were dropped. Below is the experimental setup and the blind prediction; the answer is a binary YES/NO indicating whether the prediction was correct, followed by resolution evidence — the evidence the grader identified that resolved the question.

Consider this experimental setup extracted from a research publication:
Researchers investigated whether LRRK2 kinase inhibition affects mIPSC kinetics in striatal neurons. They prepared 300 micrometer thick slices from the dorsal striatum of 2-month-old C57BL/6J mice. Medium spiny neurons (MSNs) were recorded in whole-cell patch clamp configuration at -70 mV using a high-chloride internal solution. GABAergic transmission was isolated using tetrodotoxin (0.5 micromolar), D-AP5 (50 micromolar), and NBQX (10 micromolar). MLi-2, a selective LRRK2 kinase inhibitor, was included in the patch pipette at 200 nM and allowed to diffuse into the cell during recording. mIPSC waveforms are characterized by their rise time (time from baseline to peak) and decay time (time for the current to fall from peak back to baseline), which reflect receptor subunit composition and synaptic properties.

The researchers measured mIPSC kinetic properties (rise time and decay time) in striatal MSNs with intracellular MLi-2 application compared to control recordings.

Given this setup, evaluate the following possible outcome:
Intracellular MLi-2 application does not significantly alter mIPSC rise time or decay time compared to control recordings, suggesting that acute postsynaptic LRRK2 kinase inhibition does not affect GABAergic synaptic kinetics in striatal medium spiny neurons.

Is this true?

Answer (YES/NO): YES